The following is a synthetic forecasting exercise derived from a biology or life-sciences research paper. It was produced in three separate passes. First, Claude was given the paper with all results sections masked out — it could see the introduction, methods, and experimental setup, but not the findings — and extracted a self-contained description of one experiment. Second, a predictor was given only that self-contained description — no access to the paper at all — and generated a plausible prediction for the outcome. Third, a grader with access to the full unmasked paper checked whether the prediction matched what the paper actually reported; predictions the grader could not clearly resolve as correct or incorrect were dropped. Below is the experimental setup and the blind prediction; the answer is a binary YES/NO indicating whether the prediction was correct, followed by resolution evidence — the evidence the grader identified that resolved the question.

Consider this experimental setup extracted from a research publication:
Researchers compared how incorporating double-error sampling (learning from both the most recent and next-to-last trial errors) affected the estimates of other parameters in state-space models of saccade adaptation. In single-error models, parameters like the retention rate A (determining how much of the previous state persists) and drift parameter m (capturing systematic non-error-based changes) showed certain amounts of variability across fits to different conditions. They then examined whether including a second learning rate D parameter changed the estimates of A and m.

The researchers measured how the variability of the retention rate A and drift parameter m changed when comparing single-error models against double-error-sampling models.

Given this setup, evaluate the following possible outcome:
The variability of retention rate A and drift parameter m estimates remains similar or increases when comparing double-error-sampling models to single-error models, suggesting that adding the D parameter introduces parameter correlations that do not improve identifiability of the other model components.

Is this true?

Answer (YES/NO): NO